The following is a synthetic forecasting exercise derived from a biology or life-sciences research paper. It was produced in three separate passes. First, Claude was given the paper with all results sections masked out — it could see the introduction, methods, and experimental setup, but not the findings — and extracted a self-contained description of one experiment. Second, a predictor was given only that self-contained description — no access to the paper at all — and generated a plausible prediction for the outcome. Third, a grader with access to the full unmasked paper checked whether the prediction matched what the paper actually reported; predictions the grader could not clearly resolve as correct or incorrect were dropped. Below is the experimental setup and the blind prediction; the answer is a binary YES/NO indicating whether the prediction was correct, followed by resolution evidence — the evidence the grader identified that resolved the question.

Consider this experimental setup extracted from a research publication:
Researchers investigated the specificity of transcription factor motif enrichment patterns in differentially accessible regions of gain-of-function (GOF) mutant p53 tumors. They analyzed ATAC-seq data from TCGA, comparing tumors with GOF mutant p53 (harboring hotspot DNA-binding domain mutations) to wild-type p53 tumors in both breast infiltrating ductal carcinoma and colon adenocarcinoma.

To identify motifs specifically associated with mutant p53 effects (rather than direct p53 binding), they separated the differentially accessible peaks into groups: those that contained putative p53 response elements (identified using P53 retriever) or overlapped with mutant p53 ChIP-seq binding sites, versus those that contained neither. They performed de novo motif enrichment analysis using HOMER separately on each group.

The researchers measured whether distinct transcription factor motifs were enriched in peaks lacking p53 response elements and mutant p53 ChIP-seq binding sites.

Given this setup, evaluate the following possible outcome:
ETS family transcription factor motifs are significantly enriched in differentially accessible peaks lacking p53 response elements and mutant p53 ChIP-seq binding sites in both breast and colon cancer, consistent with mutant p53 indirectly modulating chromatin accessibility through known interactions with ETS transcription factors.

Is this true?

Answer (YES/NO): NO